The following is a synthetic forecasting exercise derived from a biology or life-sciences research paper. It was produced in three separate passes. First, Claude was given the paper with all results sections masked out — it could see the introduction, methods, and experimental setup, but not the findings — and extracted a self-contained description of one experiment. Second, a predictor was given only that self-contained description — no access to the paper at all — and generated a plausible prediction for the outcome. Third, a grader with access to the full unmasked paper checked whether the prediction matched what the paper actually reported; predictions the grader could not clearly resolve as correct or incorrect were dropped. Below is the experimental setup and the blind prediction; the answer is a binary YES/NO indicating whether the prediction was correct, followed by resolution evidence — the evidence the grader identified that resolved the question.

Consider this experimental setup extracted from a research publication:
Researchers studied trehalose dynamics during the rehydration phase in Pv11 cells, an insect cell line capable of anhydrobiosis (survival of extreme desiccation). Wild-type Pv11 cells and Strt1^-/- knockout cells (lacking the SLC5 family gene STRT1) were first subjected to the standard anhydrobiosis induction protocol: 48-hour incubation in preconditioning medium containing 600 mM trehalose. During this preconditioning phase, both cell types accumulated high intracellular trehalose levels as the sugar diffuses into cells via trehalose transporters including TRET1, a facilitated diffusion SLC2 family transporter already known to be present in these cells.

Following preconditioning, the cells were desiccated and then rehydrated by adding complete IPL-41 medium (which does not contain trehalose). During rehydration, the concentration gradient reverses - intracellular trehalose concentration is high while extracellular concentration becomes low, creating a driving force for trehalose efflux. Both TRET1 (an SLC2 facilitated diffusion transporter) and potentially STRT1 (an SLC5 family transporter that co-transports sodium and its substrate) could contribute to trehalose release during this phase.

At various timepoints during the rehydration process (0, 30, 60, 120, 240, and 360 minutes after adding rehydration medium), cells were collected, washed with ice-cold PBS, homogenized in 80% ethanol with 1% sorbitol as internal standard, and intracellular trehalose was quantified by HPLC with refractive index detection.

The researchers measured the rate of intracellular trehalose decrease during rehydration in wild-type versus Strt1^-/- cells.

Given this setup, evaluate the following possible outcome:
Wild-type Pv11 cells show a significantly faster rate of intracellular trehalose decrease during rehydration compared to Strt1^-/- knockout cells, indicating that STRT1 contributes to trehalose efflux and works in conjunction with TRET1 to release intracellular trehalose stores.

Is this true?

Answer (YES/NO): YES